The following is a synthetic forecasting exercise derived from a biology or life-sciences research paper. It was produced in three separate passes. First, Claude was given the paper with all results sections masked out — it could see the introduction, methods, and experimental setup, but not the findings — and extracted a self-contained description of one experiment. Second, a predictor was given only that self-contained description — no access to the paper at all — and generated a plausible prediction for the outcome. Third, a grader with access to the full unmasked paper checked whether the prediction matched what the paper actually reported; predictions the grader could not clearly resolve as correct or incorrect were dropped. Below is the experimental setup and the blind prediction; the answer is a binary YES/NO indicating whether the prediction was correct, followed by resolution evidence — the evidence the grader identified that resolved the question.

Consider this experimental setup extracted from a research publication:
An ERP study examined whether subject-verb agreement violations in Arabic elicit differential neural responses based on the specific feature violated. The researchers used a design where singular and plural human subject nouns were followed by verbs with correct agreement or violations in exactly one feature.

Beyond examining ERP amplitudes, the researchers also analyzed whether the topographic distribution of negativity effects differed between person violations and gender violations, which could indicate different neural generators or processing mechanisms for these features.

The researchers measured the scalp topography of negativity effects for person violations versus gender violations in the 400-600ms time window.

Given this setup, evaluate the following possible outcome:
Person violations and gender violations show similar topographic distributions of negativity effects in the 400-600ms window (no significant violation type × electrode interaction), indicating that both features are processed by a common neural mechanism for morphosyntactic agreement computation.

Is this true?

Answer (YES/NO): NO